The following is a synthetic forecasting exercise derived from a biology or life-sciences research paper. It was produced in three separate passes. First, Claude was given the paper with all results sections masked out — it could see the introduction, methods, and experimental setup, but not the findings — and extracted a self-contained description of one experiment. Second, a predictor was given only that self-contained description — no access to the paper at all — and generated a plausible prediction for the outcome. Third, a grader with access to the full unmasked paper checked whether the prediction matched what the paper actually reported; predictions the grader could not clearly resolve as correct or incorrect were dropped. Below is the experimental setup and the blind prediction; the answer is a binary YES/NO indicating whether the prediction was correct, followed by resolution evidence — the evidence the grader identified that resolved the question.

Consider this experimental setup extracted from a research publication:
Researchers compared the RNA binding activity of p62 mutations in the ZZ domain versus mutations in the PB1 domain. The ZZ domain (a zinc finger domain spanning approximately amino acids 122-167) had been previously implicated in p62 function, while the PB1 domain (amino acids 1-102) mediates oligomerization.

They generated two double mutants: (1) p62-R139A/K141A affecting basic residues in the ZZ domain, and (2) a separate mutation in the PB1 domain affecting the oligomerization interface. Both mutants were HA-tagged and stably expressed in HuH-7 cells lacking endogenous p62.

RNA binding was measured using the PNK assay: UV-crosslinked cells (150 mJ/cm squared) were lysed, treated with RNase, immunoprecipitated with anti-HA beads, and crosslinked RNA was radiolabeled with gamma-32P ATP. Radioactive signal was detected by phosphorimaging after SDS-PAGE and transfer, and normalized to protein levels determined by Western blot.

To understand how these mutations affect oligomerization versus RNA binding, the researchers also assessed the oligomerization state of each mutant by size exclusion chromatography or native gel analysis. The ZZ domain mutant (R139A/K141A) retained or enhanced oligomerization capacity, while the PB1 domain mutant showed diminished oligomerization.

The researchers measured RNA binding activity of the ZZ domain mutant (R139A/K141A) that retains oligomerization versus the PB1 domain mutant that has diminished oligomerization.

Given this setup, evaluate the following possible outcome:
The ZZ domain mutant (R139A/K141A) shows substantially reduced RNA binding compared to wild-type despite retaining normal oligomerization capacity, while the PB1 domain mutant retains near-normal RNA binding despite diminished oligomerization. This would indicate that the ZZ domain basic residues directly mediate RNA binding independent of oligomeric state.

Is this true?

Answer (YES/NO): NO